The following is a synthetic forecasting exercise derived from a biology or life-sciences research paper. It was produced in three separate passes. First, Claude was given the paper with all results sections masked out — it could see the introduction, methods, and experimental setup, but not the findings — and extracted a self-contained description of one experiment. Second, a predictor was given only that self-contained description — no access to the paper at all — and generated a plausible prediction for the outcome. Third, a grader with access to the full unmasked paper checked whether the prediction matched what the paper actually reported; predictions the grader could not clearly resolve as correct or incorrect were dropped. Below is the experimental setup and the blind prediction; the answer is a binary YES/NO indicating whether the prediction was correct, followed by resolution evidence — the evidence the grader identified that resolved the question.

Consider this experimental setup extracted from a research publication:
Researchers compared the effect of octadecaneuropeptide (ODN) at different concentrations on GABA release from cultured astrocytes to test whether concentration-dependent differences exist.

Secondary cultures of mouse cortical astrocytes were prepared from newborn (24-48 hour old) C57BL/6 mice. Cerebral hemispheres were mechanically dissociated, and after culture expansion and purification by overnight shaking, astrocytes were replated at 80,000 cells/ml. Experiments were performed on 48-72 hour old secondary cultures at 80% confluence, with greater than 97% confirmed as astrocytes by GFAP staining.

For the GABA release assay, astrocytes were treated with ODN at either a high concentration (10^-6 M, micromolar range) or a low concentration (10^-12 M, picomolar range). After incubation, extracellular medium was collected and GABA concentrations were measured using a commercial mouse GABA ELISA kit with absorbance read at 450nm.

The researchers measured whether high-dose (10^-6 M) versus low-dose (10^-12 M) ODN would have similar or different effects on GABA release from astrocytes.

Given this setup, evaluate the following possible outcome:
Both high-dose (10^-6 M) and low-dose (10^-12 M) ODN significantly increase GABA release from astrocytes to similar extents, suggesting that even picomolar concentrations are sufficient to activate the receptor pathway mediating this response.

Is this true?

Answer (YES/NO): NO